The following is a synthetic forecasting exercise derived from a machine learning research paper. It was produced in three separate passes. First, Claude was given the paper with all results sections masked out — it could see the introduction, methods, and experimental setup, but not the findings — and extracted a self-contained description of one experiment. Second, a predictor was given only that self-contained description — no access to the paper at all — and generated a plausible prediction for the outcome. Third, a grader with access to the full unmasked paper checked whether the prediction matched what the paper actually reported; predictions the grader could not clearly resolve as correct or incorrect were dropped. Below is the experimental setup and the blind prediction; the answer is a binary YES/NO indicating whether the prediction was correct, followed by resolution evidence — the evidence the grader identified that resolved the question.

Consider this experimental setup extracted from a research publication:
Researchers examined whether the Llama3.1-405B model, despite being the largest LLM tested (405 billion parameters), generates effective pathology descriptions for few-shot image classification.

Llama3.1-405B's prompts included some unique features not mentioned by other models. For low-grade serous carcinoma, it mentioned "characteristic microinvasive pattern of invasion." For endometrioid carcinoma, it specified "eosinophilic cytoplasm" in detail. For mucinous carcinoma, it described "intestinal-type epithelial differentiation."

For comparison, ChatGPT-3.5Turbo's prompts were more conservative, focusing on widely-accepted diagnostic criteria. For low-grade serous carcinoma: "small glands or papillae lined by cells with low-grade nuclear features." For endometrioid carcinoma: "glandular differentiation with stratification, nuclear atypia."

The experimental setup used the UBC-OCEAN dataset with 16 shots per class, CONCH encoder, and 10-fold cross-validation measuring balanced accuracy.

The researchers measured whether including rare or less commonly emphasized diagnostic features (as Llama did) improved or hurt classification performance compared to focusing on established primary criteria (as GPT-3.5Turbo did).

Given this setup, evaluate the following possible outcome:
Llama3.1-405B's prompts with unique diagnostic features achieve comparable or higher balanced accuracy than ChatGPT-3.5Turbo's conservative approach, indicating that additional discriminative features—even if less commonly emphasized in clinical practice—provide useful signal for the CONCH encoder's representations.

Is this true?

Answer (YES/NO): NO